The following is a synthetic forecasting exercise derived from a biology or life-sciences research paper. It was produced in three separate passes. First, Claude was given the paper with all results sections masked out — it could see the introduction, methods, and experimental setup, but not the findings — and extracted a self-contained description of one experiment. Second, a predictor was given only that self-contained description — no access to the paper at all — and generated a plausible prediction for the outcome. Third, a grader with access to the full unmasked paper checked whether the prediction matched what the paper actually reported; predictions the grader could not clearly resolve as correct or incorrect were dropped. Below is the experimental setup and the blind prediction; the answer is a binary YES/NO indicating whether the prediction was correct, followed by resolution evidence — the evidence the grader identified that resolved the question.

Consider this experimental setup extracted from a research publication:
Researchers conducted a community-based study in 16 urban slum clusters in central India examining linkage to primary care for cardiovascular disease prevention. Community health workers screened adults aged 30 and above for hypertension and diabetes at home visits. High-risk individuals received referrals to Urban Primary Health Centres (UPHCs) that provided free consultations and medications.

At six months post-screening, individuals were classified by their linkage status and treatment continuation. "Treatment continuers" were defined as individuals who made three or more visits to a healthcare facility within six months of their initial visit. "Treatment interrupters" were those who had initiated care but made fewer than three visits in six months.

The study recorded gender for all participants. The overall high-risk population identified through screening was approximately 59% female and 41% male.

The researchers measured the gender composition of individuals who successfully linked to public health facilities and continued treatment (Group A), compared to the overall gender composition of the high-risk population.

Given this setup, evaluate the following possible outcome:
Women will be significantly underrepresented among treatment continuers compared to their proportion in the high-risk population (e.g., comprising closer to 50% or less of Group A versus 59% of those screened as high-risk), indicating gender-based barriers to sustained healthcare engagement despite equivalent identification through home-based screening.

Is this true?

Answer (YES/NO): NO